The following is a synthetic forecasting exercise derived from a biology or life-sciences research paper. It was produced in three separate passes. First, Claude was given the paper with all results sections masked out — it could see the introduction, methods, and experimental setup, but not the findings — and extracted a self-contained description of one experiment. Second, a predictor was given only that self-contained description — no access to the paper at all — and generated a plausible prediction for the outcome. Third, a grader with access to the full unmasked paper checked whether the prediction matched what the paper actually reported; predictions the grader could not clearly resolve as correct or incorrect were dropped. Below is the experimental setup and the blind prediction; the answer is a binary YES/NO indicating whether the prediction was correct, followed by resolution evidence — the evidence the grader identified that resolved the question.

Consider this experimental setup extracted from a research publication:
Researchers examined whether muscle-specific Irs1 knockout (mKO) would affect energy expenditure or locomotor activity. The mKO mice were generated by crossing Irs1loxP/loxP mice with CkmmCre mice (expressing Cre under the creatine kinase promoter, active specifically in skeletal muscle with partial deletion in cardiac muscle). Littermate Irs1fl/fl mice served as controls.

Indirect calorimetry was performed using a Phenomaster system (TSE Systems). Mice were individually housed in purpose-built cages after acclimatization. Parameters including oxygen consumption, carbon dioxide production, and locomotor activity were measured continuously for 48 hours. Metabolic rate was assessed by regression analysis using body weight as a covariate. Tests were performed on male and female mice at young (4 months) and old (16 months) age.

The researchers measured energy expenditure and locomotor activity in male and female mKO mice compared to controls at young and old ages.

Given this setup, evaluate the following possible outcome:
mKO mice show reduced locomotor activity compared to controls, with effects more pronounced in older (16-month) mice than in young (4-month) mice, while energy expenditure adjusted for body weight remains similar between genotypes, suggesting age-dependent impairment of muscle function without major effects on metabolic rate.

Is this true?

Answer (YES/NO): NO